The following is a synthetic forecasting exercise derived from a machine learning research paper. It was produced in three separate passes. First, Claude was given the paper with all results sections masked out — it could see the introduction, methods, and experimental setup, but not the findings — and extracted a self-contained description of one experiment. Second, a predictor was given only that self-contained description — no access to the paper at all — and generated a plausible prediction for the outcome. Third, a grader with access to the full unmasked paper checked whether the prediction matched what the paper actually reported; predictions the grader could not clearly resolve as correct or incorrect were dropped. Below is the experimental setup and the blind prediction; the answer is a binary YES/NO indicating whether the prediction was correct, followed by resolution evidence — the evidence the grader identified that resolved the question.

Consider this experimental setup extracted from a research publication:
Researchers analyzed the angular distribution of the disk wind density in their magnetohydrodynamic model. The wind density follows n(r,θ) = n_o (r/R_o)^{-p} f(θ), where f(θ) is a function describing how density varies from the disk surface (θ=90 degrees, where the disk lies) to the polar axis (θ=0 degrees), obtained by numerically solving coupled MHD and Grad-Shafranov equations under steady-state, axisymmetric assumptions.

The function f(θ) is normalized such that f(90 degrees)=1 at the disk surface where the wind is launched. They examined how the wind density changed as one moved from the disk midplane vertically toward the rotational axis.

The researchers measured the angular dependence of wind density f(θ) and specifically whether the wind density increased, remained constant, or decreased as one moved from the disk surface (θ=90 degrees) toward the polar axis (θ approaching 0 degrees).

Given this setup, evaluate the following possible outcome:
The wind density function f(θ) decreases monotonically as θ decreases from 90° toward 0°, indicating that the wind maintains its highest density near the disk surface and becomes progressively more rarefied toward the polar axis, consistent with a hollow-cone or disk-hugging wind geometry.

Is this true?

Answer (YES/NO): YES